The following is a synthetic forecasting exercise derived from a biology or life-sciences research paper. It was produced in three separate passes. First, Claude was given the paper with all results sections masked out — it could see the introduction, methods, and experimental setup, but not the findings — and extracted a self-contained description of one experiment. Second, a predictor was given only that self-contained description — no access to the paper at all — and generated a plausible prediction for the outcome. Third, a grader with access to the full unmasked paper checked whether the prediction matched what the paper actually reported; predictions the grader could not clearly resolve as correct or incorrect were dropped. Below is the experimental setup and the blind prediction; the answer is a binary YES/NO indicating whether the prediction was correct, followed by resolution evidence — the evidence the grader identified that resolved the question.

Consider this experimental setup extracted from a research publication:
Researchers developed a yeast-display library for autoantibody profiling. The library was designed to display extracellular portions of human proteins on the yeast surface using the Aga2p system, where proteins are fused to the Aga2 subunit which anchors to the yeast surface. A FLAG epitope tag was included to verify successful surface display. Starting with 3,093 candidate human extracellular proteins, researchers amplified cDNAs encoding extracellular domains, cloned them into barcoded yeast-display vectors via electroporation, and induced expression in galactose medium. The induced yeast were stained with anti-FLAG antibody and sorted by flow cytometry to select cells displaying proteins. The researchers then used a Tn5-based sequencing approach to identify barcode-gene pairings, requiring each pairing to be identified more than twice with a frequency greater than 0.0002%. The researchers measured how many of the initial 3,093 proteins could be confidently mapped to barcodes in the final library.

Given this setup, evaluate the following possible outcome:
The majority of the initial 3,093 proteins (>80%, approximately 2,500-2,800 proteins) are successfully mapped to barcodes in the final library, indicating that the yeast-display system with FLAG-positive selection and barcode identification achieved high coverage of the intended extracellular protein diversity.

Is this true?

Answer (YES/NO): YES